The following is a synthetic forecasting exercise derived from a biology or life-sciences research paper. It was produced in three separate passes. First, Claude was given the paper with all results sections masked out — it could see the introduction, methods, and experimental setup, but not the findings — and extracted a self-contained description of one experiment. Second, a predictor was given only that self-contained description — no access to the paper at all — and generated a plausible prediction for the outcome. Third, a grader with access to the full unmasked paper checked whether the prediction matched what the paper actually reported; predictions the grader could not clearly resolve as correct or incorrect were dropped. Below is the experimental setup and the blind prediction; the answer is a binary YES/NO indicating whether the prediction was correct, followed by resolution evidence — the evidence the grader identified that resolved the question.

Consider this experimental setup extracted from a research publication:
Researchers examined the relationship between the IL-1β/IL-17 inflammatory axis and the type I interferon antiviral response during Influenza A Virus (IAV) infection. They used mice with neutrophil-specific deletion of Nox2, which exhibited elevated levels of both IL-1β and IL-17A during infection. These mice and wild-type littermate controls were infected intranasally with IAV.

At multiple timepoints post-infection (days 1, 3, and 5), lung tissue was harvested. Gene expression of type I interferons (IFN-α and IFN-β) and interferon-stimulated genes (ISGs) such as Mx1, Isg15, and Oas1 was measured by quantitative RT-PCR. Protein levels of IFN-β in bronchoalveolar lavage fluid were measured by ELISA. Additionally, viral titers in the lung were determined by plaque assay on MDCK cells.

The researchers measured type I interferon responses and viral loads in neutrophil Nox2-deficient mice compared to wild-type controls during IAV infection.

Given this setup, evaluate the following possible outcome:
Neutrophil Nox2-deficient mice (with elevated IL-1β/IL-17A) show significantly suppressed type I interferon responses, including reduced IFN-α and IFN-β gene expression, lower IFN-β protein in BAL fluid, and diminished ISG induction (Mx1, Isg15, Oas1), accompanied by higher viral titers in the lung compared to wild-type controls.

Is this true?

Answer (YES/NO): NO